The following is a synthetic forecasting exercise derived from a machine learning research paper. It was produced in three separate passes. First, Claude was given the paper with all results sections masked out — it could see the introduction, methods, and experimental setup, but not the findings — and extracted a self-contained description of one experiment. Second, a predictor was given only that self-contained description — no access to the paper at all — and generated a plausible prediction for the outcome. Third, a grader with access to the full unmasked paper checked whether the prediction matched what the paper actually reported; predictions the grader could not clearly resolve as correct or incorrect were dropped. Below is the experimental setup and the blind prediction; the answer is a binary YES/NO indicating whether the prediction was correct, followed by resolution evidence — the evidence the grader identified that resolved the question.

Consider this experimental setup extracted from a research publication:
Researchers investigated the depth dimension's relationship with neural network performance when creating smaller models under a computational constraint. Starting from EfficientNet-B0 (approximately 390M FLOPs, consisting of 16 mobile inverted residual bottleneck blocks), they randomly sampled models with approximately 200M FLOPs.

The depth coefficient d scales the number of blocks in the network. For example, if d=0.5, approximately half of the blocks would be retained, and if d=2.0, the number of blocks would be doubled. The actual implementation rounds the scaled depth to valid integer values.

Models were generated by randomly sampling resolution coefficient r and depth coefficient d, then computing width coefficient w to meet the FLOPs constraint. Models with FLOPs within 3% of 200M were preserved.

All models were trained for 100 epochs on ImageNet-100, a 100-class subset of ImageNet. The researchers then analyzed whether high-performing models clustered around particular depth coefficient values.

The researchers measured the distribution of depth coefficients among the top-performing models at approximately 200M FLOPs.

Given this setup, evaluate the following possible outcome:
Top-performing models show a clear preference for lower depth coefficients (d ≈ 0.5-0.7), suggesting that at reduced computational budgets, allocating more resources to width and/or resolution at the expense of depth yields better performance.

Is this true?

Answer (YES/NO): NO